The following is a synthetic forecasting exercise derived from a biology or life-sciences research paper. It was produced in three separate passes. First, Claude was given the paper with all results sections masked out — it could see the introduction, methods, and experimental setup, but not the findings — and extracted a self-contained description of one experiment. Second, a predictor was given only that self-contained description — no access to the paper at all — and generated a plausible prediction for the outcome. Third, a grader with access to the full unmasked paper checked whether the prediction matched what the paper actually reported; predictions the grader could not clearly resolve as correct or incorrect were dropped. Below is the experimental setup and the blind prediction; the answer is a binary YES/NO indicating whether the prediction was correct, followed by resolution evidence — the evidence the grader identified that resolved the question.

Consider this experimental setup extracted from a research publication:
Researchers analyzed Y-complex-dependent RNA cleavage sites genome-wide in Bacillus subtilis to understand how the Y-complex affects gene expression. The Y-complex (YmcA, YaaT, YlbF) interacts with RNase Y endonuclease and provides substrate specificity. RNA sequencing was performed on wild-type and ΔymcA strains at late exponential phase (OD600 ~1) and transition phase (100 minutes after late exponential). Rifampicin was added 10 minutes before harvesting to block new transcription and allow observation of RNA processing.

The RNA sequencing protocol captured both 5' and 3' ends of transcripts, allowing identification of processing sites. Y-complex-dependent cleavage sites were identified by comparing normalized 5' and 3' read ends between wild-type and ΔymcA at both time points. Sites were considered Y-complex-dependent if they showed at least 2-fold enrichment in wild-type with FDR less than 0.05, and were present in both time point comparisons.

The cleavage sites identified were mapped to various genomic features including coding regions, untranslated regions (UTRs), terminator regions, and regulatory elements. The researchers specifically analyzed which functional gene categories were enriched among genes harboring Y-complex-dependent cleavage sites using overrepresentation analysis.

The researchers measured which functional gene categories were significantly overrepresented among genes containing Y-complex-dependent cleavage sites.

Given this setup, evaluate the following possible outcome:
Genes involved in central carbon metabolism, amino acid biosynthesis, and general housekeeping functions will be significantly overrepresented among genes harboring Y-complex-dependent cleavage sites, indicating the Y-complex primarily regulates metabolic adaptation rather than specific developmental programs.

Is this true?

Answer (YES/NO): YES